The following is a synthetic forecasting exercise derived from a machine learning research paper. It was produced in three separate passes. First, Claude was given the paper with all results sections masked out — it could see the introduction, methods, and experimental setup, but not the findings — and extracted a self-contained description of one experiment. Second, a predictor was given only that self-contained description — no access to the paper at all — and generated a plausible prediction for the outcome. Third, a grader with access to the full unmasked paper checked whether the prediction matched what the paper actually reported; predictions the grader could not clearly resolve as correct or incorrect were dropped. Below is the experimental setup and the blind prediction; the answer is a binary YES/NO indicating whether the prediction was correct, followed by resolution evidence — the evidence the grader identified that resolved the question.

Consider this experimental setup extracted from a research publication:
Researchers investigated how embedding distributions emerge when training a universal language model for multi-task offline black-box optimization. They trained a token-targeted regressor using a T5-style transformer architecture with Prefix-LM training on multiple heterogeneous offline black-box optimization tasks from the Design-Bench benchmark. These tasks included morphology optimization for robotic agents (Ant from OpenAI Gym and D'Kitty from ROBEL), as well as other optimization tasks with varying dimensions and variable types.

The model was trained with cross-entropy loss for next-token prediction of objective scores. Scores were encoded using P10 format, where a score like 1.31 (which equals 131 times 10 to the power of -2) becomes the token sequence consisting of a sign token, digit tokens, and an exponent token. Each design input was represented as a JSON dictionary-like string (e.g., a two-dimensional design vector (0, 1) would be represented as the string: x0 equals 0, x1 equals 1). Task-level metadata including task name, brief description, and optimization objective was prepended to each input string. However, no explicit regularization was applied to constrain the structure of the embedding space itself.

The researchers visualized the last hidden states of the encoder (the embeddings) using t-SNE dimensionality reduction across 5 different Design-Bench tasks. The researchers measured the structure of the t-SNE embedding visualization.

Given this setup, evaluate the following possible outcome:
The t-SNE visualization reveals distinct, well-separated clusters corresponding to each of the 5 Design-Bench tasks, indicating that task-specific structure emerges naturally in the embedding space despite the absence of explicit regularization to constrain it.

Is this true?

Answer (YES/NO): NO